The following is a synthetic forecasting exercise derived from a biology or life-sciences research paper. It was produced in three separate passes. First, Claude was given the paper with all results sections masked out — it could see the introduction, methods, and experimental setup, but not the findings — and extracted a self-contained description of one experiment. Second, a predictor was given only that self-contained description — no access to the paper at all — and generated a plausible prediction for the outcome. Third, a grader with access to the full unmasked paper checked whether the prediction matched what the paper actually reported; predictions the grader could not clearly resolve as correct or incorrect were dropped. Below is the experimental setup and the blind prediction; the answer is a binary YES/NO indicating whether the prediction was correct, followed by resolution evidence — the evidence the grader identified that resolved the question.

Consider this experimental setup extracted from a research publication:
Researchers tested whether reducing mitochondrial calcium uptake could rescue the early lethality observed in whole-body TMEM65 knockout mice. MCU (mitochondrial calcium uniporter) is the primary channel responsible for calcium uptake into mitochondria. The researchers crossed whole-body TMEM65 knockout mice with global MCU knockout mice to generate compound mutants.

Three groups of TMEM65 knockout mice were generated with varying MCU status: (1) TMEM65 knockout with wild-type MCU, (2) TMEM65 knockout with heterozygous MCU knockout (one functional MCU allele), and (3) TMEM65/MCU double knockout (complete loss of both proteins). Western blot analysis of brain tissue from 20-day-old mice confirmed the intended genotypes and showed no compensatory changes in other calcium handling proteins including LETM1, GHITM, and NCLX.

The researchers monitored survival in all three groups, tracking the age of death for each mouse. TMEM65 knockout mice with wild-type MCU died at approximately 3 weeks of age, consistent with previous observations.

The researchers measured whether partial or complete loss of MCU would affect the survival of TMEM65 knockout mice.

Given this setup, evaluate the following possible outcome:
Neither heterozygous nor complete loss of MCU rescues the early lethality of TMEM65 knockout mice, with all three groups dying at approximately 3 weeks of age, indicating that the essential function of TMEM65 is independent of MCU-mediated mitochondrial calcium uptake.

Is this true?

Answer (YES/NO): NO